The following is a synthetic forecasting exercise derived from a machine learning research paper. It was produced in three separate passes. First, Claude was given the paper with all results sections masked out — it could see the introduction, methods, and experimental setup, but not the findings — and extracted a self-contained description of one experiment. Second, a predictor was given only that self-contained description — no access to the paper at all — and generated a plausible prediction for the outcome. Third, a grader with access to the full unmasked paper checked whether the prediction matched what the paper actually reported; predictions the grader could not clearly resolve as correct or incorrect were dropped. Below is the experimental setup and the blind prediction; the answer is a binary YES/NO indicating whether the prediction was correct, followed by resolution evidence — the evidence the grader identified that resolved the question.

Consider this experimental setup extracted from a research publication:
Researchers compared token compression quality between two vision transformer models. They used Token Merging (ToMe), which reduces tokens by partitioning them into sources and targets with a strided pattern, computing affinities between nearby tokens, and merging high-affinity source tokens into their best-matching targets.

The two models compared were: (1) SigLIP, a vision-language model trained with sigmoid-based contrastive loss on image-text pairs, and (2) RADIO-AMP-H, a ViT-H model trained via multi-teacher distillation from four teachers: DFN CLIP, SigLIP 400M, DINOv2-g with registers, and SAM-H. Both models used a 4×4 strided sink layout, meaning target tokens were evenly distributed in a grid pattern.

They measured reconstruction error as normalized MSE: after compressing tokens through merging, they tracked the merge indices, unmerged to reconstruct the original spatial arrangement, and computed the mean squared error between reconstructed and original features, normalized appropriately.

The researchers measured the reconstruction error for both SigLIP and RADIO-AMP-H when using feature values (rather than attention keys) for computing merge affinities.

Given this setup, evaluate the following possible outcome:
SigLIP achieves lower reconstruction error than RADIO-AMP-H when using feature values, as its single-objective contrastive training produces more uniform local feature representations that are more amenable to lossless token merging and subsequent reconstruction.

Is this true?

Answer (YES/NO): NO